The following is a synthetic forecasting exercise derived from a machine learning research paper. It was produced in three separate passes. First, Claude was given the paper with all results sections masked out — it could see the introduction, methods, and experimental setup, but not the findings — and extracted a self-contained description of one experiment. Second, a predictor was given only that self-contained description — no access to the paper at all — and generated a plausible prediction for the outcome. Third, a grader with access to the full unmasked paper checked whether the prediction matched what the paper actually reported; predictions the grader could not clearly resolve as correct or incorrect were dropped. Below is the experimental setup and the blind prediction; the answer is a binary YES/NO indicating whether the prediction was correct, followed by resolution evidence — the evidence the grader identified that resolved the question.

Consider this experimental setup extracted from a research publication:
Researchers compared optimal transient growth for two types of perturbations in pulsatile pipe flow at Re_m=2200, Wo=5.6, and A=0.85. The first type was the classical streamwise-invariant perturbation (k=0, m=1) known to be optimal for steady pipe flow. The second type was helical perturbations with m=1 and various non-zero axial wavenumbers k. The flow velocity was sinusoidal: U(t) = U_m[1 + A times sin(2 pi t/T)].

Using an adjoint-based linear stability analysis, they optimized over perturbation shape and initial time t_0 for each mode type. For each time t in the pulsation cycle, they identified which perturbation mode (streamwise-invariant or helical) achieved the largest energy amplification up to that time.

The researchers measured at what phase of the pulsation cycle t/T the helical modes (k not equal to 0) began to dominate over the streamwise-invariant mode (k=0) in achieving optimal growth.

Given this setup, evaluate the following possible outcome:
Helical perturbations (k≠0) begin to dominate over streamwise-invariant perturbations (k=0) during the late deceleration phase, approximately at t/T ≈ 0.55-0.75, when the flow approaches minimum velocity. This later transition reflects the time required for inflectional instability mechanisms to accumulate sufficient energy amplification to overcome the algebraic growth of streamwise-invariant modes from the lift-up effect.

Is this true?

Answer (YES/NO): YES